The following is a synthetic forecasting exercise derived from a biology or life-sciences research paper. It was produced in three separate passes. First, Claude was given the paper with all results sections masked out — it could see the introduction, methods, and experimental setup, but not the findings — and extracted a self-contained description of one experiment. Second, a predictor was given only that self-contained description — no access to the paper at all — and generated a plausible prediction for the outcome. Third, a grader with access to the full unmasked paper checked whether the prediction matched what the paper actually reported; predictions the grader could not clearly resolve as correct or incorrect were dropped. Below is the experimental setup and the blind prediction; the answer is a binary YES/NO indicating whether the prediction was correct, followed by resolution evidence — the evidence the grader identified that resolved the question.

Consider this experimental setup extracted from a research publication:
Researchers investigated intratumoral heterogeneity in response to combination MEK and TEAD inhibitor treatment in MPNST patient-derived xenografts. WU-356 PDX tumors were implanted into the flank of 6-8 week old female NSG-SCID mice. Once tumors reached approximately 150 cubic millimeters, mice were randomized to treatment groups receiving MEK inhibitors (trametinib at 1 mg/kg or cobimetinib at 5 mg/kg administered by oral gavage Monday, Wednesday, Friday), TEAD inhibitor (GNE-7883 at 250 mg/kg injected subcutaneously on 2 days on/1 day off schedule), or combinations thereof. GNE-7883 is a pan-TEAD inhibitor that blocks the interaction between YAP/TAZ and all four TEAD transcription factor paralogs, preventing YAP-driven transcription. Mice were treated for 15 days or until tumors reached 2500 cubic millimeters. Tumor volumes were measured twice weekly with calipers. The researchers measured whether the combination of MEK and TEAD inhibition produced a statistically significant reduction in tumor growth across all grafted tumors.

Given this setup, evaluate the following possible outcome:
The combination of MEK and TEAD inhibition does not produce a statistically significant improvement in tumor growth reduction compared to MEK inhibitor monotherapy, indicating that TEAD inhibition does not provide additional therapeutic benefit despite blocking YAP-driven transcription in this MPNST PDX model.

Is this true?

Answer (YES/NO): NO